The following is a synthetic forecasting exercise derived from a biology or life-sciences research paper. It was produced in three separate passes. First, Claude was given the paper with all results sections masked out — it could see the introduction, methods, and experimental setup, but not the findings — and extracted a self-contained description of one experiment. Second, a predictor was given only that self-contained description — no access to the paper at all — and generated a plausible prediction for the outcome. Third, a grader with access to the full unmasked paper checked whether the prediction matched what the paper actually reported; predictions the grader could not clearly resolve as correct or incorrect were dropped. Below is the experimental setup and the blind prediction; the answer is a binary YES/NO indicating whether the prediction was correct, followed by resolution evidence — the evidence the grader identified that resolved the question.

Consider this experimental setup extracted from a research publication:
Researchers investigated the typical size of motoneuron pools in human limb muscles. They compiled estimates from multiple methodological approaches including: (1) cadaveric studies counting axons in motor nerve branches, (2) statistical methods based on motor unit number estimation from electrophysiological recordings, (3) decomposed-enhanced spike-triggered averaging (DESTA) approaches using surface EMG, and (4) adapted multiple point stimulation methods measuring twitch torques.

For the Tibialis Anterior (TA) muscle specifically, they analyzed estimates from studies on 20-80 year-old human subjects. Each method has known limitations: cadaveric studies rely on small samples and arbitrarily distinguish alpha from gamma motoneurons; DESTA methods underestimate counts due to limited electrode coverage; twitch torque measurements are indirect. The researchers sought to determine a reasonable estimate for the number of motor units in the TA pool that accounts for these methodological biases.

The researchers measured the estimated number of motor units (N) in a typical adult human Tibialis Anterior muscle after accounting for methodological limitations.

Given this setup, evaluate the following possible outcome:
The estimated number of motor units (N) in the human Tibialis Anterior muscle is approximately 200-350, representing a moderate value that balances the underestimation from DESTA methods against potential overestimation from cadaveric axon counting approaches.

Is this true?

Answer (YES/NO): NO